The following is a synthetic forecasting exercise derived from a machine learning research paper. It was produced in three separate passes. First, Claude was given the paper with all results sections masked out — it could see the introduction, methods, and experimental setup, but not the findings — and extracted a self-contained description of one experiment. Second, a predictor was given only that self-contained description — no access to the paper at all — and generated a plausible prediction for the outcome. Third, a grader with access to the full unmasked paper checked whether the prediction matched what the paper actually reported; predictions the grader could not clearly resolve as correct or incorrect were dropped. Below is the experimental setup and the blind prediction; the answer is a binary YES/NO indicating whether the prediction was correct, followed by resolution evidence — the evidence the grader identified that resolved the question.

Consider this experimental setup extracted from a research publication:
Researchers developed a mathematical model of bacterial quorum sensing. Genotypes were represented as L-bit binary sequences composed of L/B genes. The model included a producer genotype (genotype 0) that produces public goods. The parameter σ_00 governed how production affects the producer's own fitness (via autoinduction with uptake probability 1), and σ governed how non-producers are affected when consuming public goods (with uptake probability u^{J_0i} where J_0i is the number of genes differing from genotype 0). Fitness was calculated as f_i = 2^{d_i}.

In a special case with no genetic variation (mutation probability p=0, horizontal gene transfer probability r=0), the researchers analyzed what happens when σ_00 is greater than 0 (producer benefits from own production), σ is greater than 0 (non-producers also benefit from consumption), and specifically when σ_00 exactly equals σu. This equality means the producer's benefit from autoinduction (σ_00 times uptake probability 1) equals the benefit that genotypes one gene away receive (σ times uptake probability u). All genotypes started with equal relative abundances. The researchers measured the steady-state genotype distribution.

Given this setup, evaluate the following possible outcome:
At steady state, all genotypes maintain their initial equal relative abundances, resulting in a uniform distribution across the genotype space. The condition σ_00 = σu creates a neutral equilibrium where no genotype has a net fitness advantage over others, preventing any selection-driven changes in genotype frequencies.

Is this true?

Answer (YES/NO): NO